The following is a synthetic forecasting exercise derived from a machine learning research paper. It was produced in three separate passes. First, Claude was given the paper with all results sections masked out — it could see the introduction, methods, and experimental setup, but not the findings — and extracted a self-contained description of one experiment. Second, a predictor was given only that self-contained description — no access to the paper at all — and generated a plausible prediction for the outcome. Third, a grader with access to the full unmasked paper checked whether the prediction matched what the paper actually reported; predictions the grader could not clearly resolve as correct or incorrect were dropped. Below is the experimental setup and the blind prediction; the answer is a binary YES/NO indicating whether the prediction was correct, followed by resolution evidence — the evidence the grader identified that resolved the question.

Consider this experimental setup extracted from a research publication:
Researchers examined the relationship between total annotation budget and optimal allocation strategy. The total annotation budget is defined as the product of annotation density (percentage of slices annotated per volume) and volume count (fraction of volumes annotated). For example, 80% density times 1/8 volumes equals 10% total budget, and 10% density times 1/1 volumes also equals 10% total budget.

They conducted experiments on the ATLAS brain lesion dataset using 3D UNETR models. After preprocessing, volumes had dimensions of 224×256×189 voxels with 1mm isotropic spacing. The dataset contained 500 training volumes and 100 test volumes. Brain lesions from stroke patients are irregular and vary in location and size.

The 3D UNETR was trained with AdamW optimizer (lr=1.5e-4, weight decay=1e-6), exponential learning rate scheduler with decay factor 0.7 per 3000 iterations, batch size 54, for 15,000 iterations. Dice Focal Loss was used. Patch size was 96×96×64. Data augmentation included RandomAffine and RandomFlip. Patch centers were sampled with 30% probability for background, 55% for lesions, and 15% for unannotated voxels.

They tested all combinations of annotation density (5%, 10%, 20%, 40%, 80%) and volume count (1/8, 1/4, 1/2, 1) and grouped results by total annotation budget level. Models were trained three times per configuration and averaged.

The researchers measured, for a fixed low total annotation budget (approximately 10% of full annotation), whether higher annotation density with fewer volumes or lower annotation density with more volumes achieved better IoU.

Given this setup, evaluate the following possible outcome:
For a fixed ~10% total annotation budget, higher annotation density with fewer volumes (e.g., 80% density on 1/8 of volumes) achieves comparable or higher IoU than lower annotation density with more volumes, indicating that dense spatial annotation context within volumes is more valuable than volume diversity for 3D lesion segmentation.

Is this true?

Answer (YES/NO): YES